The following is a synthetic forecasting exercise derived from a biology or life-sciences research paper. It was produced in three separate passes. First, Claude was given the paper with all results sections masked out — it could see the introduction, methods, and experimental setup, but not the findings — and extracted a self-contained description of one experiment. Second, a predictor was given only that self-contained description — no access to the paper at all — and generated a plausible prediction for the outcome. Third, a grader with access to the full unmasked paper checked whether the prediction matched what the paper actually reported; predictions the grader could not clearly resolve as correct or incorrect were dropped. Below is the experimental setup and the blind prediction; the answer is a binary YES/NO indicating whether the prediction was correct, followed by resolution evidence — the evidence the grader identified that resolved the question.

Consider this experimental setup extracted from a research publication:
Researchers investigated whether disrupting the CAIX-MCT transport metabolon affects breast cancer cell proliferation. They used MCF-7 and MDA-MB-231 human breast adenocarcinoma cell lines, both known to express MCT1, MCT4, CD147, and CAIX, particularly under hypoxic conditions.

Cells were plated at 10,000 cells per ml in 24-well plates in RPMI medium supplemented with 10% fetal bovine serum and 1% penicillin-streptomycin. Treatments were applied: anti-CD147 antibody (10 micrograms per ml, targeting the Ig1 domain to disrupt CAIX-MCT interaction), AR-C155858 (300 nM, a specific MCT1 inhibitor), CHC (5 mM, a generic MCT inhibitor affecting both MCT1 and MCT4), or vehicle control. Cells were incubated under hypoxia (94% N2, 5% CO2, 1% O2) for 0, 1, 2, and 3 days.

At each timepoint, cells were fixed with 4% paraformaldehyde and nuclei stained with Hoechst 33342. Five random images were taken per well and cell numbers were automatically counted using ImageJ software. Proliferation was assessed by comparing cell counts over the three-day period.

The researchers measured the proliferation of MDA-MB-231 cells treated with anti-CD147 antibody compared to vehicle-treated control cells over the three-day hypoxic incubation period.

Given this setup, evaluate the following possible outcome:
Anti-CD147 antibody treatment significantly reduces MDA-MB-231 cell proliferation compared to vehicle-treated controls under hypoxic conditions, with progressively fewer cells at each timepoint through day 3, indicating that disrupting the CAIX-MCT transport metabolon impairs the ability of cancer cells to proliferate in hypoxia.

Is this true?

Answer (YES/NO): YES